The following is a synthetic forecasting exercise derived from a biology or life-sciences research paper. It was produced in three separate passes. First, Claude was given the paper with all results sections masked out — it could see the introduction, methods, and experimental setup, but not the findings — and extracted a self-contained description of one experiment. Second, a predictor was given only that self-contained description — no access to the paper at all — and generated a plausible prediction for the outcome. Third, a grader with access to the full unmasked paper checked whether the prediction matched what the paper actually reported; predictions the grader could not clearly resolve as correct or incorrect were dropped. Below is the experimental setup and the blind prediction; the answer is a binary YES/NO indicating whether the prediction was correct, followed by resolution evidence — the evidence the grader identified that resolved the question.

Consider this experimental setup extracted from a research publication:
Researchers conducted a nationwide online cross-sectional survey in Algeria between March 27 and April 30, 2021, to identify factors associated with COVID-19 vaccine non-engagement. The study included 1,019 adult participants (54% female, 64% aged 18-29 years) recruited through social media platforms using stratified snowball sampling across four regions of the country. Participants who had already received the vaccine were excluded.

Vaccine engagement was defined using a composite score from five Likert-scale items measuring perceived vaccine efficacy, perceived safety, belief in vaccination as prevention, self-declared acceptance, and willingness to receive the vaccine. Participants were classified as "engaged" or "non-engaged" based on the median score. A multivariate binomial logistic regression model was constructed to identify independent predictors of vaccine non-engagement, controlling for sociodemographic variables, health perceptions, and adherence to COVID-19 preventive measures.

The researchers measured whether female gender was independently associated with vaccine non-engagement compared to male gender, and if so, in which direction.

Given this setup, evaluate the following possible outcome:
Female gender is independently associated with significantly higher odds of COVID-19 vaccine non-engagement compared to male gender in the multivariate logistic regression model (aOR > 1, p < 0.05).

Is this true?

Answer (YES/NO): YES